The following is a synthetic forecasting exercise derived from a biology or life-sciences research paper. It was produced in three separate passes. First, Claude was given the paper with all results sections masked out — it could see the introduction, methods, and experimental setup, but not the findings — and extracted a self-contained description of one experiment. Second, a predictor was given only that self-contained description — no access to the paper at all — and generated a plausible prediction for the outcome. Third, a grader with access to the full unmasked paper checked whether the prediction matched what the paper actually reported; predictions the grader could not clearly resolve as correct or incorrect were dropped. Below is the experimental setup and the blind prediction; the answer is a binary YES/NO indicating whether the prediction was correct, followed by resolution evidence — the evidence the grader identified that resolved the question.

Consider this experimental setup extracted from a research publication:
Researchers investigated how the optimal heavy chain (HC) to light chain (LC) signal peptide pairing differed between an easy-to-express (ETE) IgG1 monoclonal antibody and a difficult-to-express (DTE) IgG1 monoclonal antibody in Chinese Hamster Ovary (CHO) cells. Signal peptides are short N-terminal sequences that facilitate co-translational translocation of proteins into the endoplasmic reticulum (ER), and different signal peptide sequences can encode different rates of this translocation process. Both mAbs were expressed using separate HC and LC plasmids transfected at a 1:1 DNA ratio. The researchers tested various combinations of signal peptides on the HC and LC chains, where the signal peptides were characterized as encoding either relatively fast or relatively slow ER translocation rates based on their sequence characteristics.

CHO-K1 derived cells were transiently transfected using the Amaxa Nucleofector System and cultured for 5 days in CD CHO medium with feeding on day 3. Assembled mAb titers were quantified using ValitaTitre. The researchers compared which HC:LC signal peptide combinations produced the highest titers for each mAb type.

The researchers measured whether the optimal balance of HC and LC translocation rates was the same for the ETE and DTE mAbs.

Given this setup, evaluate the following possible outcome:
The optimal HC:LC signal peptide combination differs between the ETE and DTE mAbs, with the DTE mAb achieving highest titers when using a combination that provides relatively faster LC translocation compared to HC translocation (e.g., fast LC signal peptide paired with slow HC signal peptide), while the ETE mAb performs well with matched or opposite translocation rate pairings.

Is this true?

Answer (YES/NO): NO